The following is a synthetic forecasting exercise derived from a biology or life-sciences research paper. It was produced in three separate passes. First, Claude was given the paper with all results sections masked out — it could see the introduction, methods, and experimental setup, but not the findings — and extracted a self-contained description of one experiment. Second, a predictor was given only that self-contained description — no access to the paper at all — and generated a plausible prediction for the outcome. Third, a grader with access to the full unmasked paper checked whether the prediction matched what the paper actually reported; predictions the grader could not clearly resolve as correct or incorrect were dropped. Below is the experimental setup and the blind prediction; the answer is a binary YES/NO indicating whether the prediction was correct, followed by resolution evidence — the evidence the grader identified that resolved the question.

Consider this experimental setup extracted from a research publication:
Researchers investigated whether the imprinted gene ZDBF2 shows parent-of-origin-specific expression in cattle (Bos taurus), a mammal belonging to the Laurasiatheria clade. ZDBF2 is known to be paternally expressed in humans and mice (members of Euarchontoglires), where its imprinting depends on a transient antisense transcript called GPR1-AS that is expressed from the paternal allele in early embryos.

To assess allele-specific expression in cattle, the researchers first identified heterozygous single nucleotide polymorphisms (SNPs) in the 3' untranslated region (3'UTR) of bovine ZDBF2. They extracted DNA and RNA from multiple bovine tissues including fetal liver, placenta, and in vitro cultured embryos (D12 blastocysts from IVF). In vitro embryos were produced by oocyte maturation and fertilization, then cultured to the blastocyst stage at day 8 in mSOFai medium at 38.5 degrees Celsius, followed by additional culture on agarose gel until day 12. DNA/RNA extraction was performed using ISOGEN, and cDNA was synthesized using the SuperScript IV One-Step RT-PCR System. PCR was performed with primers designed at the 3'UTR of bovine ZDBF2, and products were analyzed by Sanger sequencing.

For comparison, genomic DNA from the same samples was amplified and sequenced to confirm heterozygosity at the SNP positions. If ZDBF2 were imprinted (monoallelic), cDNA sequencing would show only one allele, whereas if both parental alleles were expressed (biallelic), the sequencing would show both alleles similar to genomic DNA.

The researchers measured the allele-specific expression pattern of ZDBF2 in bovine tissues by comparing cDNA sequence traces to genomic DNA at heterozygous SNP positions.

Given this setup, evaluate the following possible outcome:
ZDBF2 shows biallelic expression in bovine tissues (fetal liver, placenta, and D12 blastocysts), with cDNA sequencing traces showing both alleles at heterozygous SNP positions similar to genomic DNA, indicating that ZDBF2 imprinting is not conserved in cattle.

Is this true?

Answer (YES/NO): YES